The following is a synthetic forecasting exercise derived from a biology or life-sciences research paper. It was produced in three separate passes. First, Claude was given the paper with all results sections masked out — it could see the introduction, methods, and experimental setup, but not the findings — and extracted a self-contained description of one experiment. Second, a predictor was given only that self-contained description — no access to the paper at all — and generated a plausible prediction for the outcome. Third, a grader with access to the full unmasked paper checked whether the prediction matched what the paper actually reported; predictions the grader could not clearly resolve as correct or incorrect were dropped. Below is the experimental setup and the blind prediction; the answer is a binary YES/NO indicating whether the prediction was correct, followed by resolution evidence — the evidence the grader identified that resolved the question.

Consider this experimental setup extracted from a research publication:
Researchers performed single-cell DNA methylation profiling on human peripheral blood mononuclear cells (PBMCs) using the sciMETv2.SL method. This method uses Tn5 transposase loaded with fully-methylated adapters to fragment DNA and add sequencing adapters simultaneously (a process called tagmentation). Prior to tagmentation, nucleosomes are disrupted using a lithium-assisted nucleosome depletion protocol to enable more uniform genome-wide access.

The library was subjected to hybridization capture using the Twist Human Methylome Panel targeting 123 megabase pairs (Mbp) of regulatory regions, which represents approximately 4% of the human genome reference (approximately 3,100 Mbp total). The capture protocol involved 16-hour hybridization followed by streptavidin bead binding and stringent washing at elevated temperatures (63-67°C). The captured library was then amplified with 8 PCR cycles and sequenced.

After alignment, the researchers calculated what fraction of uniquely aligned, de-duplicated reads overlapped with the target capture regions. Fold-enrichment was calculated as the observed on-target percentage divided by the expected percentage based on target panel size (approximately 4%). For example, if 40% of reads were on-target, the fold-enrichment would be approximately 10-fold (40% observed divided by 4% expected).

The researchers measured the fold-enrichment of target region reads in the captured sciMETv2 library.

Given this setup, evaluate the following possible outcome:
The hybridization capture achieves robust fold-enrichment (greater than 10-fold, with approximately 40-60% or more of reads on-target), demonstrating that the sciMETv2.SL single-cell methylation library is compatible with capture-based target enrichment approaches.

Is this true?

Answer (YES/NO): NO